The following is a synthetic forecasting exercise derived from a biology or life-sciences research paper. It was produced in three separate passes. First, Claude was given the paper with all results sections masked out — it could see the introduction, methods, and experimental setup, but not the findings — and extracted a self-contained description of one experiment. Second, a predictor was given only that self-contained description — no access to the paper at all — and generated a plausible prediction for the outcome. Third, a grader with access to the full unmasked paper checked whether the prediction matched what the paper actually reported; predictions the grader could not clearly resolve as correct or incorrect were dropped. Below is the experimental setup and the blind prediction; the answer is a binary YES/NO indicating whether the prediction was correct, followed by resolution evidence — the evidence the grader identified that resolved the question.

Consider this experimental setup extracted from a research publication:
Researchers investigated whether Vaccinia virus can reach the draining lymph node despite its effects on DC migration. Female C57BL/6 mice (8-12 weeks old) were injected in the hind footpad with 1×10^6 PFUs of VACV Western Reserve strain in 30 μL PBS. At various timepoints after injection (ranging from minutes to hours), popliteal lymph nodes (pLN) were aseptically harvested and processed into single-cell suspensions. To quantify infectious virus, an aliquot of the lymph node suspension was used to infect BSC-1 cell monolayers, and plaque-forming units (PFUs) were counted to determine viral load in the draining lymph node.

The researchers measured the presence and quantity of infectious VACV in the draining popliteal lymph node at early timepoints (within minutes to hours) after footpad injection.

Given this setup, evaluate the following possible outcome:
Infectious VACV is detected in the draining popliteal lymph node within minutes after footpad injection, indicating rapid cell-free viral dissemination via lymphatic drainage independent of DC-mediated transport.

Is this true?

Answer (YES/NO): YES